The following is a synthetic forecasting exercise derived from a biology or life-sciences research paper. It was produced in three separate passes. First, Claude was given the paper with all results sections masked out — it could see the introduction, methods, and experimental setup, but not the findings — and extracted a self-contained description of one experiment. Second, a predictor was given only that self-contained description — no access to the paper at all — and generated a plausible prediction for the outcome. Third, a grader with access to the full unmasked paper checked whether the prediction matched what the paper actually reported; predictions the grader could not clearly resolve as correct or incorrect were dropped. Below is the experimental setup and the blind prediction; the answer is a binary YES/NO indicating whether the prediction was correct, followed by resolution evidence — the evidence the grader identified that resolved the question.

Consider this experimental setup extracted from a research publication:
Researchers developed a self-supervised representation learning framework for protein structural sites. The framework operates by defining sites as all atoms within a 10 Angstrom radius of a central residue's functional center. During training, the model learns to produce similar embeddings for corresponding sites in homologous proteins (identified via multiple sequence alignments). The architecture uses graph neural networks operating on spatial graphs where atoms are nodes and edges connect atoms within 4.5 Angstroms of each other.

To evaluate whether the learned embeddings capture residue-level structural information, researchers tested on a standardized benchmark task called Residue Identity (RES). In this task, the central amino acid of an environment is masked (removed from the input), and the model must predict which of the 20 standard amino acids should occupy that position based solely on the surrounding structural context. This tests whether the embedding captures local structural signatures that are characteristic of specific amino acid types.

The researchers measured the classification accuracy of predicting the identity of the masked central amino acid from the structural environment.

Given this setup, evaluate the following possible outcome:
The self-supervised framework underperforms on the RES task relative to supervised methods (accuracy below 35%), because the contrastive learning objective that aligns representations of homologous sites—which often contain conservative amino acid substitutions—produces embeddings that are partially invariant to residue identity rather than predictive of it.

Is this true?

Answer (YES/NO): NO